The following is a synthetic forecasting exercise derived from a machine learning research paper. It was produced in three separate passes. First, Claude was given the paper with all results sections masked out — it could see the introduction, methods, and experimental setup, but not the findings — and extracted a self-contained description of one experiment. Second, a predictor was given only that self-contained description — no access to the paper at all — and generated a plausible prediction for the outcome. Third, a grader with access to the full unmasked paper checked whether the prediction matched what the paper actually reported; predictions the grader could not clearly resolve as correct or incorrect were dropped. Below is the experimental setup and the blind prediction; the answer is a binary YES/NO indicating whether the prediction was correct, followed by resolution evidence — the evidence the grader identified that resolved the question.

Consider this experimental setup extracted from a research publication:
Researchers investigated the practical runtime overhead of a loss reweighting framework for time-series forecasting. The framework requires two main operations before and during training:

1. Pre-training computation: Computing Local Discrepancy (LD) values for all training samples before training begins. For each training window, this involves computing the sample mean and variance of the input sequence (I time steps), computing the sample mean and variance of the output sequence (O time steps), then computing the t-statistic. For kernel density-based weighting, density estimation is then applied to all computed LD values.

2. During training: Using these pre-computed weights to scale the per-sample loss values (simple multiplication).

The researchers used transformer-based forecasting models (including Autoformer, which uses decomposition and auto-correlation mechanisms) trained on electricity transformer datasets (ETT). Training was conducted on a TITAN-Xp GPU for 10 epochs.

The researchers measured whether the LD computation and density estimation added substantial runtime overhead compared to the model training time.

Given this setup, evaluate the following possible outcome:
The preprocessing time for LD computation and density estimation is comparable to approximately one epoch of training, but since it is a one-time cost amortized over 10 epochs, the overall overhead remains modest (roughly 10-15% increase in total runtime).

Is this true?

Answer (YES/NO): NO